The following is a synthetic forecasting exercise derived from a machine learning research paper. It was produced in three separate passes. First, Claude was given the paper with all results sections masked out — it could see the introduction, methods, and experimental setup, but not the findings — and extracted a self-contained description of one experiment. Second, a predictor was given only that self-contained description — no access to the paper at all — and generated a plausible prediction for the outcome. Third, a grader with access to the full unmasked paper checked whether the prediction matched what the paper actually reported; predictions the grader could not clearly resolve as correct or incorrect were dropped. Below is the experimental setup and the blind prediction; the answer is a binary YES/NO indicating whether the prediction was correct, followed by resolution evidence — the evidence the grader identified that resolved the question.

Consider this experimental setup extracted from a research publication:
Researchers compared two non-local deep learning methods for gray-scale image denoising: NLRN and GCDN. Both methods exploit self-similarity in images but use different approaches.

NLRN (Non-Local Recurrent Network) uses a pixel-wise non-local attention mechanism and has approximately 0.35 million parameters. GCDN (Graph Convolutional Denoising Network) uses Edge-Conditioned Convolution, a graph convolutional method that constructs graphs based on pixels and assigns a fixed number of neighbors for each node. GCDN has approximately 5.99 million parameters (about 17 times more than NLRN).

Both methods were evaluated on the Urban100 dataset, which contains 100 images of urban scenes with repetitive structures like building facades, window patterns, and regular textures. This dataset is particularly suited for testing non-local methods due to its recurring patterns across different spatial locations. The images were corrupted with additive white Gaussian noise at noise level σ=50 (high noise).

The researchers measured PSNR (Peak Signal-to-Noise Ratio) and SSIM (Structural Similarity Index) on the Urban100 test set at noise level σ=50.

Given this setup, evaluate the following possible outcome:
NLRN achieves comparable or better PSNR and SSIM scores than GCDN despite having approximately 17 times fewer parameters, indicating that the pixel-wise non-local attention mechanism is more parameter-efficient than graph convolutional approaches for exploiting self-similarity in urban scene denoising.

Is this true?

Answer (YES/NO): YES